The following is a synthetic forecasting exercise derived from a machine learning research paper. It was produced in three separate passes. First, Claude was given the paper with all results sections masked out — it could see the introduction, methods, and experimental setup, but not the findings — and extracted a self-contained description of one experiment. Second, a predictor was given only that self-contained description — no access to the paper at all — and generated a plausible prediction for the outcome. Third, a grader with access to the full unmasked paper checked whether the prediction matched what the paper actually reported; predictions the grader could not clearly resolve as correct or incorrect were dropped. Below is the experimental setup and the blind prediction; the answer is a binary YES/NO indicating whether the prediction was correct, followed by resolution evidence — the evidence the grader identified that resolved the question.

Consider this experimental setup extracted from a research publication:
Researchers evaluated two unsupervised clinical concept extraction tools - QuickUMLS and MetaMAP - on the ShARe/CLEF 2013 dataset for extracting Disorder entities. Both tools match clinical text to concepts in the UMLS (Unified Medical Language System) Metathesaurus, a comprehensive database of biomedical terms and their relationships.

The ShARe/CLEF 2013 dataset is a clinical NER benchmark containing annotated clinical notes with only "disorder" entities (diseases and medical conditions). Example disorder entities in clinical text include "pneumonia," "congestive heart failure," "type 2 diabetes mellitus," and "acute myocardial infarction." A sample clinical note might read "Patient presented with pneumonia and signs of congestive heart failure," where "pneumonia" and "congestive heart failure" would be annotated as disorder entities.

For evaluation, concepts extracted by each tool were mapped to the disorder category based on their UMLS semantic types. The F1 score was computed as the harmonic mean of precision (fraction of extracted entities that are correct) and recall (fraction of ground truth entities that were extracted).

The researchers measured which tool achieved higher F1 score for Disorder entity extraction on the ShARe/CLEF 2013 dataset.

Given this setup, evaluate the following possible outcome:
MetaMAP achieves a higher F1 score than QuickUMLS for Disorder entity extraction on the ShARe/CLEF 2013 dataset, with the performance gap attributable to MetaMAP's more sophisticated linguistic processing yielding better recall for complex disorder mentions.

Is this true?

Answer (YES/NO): NO